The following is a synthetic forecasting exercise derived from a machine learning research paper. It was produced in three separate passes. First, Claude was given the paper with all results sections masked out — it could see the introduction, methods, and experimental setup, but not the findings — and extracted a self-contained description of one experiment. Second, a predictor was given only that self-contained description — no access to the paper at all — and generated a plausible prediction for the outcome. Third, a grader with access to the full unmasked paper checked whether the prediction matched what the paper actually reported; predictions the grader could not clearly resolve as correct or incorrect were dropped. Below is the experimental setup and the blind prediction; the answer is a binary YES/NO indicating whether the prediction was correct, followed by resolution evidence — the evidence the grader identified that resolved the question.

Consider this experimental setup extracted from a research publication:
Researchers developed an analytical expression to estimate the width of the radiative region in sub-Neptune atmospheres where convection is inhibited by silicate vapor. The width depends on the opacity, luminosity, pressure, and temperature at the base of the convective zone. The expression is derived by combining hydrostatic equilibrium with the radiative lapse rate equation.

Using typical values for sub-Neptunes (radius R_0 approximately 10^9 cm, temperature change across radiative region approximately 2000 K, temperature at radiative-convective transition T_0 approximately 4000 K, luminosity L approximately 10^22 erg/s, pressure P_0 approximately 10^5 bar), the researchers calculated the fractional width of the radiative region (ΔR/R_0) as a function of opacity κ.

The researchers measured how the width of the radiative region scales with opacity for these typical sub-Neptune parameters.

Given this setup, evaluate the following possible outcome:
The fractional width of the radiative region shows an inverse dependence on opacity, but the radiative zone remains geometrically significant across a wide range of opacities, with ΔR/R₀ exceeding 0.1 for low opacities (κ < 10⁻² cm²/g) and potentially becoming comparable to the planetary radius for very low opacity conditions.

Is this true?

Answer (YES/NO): NO